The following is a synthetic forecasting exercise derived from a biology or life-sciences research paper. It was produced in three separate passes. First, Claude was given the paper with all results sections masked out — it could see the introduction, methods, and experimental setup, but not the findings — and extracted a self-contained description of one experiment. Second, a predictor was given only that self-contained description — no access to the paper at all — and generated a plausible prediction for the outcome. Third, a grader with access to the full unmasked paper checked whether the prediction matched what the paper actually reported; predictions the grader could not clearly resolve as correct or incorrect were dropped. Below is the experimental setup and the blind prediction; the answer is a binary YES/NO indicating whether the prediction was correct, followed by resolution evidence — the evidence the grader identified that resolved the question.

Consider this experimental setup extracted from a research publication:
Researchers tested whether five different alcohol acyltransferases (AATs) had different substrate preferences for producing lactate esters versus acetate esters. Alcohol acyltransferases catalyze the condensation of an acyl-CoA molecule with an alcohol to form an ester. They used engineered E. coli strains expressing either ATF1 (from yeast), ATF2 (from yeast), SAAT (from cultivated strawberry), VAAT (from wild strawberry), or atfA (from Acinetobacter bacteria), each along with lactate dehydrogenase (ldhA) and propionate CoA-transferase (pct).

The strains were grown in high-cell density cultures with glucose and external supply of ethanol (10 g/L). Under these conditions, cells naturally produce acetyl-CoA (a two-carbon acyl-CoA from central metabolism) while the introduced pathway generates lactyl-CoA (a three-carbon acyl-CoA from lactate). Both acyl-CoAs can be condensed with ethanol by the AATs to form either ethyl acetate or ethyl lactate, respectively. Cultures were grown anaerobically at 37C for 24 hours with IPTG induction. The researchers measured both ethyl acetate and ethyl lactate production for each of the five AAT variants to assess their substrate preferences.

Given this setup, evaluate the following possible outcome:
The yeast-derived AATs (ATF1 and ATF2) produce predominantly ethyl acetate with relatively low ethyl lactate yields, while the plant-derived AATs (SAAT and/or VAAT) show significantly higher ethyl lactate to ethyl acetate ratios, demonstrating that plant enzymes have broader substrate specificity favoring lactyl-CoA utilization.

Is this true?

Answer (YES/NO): NO